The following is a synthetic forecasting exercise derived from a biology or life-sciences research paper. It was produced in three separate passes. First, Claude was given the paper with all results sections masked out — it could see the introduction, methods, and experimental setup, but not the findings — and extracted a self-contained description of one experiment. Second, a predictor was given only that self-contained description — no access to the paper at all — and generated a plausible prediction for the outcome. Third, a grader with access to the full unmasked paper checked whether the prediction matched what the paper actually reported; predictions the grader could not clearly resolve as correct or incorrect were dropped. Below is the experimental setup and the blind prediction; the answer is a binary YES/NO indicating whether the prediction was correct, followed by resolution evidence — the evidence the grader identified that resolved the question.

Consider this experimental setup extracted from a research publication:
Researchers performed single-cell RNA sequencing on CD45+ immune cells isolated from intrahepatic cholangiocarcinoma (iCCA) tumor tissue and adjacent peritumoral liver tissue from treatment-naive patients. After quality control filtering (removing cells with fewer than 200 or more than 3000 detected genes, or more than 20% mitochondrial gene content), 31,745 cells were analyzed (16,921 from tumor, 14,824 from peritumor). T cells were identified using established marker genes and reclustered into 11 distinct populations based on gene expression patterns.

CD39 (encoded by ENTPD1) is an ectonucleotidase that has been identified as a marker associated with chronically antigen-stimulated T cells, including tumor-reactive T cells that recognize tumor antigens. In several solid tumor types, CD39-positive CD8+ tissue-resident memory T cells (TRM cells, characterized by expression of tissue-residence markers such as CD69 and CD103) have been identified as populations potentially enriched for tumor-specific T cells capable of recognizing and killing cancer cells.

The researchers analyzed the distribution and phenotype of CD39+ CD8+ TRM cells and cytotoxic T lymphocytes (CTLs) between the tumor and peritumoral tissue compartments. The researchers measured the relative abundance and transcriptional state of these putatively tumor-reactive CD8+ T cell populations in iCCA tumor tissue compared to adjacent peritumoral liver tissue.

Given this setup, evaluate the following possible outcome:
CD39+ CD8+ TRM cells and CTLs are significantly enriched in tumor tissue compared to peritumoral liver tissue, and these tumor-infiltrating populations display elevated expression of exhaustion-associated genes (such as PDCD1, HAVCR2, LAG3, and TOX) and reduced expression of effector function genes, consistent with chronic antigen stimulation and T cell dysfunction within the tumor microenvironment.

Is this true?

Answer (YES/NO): NO